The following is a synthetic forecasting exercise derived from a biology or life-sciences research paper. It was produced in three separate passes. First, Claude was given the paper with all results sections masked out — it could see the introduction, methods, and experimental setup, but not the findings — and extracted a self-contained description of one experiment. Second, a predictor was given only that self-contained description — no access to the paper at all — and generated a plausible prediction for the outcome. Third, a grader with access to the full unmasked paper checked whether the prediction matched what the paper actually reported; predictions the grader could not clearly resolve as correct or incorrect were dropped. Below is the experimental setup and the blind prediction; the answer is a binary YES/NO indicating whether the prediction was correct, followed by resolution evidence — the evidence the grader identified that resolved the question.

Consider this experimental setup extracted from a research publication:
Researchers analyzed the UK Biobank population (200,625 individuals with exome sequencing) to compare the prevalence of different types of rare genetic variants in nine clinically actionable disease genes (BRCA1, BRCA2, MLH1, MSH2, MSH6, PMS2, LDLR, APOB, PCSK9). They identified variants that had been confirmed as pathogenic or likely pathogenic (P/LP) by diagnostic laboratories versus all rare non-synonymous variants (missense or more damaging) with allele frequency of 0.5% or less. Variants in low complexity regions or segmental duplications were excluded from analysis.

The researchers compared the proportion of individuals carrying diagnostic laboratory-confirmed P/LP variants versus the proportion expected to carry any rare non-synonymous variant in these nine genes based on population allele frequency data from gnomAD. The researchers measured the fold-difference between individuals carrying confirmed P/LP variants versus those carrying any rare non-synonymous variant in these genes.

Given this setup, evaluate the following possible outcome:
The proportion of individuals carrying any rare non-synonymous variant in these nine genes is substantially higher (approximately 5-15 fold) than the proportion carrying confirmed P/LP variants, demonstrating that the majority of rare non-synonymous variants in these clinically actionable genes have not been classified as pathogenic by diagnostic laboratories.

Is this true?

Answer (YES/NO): NO